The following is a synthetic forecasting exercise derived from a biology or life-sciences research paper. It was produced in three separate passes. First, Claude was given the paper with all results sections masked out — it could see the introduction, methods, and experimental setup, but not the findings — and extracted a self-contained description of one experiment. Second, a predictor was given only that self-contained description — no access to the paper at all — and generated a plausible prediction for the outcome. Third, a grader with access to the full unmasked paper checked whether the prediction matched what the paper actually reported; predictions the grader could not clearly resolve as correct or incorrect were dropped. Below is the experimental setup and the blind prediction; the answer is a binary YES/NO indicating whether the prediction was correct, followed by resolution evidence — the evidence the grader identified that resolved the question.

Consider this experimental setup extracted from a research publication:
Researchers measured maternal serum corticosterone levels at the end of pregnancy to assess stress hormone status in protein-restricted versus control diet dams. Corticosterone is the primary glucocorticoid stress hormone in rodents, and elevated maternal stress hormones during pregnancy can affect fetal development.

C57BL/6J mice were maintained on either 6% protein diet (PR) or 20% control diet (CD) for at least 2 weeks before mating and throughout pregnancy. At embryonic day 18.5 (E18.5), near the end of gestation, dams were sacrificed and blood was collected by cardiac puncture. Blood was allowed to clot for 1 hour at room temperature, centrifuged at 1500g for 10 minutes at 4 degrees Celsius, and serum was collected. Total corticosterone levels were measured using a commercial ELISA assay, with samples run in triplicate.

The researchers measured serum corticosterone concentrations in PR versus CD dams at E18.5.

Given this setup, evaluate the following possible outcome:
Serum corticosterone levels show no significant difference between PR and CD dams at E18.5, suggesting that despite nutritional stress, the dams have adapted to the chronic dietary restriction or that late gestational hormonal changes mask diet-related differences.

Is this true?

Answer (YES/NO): NO